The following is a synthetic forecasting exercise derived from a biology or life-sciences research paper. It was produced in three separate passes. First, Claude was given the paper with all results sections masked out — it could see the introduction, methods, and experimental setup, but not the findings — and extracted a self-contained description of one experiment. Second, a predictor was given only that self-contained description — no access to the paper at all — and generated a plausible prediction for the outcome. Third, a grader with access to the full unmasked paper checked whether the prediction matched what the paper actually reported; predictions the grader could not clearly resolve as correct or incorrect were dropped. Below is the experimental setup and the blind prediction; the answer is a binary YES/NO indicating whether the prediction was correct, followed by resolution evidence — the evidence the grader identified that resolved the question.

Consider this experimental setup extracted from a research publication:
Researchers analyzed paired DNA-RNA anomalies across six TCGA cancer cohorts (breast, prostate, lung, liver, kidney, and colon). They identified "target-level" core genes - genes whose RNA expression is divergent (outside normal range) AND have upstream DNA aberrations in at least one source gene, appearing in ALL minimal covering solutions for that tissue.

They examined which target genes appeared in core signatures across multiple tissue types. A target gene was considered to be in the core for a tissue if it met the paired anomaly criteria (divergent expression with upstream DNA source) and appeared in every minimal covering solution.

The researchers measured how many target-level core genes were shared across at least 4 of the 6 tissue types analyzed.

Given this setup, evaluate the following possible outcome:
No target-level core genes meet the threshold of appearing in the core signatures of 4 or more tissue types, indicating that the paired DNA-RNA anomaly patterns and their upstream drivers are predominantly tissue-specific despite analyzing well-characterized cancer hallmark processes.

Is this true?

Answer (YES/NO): NO